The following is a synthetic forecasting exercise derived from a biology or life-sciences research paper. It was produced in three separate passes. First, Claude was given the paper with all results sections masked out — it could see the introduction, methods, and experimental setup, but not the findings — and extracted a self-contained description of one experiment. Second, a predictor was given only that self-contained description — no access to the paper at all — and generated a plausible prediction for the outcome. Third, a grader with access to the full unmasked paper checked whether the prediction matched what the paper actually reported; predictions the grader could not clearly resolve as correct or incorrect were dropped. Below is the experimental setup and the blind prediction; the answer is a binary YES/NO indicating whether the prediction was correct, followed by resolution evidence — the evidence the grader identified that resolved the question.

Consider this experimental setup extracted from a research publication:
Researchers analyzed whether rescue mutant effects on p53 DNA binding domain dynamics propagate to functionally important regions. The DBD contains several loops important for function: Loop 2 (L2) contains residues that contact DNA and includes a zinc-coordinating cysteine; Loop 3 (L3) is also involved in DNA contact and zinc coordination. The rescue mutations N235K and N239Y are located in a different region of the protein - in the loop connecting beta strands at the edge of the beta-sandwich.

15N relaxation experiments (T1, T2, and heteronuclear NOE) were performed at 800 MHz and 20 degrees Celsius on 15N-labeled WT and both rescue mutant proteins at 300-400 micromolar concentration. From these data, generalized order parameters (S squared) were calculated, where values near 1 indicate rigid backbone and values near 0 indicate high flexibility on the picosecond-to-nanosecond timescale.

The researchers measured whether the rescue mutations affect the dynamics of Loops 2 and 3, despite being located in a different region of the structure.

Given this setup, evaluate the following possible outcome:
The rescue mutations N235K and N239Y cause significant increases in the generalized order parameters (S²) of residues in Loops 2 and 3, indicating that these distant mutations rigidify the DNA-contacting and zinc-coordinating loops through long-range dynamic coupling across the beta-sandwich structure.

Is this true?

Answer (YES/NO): NO